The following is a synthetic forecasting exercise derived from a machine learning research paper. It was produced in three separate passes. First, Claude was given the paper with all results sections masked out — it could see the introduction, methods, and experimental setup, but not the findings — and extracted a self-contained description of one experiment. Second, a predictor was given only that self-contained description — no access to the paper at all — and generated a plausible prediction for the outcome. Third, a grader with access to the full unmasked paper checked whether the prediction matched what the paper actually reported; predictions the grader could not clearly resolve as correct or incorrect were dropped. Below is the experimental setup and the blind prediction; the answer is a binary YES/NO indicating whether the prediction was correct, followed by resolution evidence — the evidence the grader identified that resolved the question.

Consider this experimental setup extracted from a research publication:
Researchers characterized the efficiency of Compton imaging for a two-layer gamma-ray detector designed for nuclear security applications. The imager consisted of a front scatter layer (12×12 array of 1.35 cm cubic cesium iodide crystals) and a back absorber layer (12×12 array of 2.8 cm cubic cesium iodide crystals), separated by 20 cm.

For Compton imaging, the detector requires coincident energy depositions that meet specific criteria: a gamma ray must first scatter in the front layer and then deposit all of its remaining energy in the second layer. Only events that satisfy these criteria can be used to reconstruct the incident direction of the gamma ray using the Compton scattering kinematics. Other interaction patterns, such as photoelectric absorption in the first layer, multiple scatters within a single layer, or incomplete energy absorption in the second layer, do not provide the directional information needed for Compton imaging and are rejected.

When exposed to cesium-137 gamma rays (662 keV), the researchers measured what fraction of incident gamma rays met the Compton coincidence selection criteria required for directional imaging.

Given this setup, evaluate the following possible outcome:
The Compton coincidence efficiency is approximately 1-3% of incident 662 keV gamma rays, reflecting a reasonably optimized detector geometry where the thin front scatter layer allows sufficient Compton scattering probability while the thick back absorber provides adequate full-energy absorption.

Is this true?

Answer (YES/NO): NO